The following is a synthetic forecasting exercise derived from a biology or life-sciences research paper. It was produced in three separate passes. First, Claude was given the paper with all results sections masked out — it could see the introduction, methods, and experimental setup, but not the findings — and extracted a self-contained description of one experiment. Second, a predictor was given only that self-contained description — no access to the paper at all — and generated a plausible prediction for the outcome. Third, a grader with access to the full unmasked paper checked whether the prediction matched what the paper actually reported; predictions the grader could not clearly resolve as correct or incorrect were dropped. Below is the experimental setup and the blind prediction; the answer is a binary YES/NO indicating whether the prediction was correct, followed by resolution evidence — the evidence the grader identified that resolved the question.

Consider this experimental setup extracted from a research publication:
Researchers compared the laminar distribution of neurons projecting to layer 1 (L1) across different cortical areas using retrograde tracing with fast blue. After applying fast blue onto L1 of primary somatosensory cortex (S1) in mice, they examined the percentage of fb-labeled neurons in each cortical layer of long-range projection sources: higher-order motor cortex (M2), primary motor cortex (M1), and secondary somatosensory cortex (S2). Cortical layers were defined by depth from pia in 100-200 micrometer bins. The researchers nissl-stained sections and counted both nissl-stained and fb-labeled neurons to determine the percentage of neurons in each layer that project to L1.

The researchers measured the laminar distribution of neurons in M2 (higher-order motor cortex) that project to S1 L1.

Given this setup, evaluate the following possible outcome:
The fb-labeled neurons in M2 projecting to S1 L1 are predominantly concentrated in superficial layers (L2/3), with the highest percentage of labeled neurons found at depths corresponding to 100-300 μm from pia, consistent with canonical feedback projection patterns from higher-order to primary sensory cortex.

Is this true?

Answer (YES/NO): NO